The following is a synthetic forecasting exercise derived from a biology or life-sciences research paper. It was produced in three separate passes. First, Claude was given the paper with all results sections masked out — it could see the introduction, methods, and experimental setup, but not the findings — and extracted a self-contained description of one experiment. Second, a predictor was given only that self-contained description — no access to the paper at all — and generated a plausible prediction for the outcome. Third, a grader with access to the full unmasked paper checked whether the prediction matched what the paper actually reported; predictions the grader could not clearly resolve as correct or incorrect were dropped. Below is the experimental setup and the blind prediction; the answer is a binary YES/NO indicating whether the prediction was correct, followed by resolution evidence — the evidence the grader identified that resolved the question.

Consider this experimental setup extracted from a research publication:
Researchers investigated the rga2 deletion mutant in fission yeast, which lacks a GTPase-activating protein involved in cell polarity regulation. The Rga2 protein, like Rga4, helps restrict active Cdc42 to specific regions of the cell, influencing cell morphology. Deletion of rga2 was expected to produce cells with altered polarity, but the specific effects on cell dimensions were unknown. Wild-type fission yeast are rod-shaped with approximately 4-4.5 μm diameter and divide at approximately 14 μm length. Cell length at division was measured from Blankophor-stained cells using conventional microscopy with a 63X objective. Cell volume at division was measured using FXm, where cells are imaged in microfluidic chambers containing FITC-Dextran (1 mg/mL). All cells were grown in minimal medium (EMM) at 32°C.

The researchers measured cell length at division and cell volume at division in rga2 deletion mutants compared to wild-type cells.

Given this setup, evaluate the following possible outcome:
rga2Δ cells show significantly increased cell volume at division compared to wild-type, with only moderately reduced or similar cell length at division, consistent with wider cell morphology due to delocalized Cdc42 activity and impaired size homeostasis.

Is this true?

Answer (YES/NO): NO